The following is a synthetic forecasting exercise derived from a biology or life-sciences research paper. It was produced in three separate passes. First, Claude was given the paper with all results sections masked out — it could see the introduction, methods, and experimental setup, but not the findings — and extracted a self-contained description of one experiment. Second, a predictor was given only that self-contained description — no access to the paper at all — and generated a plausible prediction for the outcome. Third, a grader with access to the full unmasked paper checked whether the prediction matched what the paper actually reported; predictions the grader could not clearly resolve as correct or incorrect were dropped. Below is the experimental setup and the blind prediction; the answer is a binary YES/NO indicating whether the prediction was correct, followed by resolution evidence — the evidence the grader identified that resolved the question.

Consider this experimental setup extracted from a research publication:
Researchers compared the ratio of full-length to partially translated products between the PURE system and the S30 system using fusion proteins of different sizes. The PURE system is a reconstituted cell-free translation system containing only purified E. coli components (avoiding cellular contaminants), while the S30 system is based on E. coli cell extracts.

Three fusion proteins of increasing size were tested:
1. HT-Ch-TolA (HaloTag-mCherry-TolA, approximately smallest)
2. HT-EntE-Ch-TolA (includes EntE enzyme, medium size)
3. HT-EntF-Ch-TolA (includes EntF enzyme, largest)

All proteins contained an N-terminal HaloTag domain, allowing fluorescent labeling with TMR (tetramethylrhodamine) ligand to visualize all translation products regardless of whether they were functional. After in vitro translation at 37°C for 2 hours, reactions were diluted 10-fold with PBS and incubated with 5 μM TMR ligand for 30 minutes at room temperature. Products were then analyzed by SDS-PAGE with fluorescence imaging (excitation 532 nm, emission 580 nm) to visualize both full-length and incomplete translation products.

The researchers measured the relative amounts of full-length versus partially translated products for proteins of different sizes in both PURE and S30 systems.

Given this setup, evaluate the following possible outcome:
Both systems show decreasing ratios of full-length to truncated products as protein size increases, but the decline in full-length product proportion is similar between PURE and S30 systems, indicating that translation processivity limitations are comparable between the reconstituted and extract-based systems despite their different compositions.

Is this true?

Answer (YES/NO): NO